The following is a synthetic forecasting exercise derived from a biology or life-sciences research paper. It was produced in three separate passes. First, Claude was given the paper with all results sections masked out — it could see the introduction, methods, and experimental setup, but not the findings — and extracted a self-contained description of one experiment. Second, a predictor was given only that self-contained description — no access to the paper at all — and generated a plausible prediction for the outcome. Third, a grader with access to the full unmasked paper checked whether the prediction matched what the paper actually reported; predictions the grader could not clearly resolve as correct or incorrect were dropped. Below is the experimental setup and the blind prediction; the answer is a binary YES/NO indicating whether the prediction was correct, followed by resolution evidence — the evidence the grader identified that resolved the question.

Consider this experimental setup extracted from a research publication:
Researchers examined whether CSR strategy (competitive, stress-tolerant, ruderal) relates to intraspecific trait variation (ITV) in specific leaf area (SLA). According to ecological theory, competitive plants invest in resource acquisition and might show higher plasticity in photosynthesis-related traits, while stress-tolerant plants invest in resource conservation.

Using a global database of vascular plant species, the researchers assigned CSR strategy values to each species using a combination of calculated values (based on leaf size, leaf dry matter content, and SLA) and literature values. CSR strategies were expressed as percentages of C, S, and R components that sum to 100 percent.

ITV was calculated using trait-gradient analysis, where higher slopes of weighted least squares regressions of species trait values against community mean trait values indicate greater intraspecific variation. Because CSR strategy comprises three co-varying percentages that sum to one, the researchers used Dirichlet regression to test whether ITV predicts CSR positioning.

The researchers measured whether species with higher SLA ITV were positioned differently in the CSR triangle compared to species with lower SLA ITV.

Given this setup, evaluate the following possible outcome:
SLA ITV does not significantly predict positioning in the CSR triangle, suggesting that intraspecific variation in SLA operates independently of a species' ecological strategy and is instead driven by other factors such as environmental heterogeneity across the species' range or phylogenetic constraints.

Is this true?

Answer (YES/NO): YES